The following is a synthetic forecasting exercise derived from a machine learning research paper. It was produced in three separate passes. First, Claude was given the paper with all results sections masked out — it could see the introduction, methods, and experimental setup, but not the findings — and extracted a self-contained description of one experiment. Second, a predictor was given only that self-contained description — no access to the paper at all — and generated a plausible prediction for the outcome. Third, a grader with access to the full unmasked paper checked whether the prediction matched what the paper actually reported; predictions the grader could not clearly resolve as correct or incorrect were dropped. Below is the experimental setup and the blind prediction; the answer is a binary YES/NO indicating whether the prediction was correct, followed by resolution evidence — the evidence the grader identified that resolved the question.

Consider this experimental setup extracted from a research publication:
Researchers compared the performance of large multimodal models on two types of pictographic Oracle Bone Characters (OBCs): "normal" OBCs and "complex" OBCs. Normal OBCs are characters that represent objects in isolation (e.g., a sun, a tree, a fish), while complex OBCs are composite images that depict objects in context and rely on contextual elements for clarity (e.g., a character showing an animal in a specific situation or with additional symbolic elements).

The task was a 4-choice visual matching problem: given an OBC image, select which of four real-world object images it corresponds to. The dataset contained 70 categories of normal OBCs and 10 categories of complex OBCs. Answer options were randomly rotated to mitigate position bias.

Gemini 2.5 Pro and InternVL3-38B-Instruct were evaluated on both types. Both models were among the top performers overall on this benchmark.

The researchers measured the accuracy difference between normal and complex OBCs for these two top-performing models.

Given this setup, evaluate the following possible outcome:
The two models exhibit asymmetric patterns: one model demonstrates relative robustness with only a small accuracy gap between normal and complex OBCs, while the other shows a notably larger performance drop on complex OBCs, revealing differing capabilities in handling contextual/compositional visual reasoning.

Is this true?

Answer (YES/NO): NO